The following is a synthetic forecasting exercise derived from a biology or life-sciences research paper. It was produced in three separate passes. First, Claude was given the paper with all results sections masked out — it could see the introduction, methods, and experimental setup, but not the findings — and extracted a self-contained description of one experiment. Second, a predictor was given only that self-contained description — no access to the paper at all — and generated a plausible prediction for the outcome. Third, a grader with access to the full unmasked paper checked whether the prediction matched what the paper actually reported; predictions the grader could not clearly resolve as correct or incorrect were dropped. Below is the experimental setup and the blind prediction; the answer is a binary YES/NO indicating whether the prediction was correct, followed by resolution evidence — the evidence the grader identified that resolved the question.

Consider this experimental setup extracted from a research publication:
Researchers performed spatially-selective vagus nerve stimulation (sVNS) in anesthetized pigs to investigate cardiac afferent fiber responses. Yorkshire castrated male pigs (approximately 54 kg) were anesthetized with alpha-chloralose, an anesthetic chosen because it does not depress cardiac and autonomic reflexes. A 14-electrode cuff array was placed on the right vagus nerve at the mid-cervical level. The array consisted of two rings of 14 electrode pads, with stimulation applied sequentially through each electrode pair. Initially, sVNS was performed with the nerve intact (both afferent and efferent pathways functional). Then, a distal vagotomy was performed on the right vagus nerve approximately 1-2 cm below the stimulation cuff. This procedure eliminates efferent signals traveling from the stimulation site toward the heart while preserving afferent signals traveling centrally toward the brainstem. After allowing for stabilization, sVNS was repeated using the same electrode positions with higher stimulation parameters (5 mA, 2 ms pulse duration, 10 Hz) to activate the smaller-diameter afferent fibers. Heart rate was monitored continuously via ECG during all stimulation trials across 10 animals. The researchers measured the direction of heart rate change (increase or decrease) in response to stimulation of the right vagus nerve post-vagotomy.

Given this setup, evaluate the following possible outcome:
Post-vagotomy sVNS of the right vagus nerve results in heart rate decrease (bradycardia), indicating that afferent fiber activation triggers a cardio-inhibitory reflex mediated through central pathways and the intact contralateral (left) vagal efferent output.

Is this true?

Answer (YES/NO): NO